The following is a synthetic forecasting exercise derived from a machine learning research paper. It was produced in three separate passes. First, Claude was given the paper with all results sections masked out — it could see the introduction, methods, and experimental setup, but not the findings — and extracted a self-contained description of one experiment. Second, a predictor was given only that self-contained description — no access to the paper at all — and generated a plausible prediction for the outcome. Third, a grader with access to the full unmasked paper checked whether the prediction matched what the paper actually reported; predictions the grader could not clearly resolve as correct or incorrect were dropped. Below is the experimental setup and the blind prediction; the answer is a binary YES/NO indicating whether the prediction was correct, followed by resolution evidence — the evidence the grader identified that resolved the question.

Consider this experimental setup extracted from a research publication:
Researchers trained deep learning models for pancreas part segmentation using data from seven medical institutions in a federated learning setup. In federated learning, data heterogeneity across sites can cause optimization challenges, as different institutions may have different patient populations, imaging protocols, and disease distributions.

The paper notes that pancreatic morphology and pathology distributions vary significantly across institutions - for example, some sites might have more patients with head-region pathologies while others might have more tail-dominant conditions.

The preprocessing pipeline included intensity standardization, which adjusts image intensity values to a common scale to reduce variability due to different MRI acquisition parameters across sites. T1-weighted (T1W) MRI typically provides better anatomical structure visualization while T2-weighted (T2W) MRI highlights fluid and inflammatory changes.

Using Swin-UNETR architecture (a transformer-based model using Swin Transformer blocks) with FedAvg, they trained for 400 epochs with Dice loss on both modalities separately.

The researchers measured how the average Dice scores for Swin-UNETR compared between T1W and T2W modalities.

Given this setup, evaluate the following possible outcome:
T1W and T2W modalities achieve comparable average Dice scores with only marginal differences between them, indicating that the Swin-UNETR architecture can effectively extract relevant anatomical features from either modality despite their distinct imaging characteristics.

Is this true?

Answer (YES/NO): NO